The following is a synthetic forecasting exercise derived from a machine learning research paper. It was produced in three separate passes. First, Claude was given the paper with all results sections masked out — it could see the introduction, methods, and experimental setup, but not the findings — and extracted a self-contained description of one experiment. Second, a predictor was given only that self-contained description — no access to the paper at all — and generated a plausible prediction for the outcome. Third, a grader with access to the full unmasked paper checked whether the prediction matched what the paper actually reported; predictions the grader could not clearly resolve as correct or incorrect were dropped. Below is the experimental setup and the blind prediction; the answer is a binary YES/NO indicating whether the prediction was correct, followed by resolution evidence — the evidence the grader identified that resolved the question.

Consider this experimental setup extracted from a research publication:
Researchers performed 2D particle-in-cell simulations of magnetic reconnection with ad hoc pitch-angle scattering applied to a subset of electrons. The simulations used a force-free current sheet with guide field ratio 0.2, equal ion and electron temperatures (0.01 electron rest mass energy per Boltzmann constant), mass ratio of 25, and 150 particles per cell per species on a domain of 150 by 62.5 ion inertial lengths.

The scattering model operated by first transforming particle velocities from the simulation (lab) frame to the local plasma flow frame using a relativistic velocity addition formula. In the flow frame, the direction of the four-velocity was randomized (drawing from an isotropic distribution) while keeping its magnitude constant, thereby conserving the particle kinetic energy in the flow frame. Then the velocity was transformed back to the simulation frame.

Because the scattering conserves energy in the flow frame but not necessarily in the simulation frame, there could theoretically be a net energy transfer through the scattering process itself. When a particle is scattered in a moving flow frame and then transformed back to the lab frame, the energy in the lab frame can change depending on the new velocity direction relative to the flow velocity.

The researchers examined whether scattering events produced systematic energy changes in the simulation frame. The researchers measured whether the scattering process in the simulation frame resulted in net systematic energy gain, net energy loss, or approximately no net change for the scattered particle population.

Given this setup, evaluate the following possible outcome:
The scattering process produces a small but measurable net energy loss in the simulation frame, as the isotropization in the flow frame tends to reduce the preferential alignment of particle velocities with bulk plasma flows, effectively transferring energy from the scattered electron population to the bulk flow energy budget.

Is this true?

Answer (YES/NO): NO